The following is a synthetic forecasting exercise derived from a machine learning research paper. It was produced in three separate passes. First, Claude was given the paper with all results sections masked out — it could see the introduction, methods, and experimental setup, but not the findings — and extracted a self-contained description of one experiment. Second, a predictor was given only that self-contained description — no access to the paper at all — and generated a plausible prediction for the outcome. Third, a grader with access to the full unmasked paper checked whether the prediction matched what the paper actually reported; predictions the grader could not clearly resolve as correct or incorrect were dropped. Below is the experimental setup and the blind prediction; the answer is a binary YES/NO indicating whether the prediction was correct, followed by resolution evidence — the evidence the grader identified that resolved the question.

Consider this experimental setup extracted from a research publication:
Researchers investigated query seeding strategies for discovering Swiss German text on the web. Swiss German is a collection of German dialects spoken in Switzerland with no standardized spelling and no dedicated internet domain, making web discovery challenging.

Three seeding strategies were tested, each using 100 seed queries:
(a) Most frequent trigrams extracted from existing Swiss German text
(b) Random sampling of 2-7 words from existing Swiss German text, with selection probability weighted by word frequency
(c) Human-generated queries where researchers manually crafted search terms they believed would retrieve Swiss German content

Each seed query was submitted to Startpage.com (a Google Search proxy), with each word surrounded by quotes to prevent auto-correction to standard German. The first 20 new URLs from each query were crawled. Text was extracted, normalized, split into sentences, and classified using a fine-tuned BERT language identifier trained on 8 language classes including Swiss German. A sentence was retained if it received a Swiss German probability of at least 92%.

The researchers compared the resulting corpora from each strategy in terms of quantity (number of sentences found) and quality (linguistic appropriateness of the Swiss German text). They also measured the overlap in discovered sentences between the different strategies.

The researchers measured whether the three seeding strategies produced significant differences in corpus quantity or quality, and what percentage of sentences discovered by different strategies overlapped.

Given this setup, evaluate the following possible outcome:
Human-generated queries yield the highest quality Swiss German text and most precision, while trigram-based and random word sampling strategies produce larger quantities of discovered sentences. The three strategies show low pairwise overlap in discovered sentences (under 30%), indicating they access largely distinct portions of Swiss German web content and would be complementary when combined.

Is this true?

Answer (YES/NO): NO